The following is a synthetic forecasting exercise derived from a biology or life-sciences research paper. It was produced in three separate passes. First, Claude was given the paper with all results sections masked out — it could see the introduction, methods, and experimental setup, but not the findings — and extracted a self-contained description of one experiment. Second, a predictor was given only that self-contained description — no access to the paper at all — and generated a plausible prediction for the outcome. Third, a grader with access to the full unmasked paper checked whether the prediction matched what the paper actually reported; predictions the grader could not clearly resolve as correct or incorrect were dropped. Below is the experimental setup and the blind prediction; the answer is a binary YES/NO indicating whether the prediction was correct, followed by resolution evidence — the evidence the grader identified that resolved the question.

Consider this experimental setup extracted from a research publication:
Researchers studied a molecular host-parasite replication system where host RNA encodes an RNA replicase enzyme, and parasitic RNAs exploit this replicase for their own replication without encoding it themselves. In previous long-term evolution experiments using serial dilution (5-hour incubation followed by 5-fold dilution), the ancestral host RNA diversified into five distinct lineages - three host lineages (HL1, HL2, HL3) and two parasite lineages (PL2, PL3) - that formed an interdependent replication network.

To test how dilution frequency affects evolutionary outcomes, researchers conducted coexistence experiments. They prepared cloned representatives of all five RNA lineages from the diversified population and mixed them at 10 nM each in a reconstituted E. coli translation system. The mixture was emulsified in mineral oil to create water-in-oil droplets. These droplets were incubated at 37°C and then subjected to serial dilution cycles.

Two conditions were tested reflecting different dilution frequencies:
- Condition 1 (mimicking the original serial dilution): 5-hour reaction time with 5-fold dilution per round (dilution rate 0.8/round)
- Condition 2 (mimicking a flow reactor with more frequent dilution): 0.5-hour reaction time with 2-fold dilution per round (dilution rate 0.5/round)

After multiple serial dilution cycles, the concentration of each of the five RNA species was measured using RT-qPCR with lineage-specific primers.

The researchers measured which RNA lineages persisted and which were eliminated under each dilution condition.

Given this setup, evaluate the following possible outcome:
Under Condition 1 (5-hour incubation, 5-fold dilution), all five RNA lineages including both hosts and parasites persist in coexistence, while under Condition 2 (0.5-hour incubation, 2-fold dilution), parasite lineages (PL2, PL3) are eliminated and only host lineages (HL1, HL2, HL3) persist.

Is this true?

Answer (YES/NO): NO